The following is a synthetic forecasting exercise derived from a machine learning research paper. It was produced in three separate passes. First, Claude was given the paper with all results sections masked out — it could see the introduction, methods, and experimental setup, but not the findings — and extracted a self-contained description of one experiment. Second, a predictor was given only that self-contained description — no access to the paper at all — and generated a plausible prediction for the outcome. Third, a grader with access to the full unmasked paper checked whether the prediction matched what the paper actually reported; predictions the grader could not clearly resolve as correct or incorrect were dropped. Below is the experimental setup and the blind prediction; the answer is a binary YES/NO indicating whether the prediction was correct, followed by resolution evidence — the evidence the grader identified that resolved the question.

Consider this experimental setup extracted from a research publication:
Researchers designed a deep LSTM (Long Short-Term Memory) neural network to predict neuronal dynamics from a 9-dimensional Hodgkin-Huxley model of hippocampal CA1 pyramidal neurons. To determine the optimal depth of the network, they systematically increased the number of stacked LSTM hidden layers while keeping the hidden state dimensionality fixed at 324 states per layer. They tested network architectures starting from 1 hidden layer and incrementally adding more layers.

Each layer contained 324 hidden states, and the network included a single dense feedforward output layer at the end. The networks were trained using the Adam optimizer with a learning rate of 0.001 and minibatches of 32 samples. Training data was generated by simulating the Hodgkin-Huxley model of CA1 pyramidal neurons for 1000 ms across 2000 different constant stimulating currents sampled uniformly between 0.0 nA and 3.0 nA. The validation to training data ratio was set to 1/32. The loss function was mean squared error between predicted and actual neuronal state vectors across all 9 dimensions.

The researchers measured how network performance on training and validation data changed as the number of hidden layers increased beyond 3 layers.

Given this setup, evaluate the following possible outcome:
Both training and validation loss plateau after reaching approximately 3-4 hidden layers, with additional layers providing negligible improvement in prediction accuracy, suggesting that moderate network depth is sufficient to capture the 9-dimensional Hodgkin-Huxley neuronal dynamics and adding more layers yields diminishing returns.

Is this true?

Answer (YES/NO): YES